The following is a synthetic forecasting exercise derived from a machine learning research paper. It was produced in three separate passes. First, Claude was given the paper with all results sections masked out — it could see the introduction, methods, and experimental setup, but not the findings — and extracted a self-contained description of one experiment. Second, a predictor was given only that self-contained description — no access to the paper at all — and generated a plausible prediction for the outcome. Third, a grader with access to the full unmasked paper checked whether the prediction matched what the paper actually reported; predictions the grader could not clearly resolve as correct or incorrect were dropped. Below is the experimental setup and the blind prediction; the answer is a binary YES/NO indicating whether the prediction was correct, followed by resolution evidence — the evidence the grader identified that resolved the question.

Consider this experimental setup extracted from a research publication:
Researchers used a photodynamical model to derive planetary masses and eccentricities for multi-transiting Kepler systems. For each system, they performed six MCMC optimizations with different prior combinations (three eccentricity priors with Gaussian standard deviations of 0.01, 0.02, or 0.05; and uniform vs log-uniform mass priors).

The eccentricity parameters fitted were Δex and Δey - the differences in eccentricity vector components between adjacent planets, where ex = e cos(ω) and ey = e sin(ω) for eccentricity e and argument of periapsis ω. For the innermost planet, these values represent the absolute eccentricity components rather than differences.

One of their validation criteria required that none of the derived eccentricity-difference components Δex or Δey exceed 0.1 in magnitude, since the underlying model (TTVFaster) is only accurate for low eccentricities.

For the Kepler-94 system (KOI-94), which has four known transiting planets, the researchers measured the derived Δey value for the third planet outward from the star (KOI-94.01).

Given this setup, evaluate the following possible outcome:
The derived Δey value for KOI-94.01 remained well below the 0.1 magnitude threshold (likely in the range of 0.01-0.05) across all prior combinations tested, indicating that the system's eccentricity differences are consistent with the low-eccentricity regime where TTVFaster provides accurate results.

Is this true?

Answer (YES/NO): YES